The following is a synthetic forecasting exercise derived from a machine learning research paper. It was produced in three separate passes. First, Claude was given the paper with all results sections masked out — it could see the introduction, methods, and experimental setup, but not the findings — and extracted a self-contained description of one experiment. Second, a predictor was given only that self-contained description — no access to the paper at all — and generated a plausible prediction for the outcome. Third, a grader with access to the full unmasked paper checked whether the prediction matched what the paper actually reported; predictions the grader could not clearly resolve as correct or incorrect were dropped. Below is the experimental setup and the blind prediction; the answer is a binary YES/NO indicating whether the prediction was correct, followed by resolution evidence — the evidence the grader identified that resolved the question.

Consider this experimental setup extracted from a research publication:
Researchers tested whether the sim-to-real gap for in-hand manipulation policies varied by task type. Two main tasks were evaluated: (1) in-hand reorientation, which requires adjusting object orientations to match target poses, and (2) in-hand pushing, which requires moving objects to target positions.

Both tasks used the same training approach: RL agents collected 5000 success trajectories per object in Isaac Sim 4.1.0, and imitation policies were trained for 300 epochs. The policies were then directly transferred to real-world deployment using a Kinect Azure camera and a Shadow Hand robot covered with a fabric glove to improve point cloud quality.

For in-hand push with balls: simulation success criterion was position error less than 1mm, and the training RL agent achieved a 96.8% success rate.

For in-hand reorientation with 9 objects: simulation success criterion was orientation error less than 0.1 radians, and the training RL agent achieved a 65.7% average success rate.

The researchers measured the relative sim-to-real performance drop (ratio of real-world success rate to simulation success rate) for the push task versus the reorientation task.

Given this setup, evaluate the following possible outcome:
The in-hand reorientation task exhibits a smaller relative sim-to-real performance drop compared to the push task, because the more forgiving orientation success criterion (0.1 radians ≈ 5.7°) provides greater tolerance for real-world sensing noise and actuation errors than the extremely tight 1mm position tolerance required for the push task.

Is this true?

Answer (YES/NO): NO